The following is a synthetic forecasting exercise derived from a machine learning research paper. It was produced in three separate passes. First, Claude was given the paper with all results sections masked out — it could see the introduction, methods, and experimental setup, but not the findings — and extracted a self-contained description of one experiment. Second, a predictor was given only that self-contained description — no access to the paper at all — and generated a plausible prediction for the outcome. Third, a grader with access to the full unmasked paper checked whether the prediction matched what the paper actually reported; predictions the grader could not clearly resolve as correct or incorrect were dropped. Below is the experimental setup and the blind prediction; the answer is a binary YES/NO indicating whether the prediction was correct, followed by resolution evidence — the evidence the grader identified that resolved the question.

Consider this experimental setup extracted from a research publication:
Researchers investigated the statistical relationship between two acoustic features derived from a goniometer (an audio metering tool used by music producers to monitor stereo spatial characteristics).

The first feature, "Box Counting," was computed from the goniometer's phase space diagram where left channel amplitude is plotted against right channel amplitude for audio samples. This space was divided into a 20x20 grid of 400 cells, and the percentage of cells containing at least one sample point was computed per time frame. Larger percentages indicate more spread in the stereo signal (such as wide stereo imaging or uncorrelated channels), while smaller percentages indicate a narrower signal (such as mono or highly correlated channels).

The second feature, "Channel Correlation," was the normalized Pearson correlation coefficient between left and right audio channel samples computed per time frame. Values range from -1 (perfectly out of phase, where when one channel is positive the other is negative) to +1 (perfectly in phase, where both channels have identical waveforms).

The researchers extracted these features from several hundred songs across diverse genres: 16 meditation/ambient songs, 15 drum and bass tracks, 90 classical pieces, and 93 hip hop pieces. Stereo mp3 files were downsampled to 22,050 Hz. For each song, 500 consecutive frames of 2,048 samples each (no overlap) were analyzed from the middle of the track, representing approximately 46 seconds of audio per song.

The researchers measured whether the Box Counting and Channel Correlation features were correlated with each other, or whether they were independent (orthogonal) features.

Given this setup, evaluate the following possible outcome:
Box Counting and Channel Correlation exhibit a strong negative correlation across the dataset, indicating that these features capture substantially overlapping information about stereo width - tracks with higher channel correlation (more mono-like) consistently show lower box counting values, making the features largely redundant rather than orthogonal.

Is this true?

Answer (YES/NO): NO